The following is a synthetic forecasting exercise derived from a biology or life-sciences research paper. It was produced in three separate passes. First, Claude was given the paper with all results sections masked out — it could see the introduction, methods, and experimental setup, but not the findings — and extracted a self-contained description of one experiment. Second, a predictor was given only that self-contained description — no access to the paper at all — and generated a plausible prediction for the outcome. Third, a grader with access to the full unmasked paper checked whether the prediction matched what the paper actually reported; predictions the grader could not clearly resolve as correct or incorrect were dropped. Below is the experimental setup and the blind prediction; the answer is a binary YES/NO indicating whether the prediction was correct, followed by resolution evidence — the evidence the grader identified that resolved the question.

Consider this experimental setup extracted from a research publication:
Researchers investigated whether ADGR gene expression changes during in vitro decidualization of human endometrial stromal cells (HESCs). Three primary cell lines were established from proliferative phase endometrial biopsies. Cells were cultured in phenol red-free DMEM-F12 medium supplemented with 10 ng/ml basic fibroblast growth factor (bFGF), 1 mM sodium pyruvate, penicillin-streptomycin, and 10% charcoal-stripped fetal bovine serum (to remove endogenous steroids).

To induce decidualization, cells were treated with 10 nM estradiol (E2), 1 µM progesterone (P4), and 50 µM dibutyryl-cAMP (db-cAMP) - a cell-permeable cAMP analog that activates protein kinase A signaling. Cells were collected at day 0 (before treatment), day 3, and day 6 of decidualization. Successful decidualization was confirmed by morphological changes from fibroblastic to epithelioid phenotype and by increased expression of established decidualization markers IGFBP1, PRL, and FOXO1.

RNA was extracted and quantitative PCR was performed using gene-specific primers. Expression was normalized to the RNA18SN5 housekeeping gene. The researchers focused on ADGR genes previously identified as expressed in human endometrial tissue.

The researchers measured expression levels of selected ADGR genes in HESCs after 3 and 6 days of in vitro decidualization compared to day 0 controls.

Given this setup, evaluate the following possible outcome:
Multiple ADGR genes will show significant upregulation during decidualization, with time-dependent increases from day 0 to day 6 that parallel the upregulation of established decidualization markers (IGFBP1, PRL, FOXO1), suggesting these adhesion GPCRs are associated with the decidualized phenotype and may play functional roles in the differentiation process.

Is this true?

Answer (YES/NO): NO